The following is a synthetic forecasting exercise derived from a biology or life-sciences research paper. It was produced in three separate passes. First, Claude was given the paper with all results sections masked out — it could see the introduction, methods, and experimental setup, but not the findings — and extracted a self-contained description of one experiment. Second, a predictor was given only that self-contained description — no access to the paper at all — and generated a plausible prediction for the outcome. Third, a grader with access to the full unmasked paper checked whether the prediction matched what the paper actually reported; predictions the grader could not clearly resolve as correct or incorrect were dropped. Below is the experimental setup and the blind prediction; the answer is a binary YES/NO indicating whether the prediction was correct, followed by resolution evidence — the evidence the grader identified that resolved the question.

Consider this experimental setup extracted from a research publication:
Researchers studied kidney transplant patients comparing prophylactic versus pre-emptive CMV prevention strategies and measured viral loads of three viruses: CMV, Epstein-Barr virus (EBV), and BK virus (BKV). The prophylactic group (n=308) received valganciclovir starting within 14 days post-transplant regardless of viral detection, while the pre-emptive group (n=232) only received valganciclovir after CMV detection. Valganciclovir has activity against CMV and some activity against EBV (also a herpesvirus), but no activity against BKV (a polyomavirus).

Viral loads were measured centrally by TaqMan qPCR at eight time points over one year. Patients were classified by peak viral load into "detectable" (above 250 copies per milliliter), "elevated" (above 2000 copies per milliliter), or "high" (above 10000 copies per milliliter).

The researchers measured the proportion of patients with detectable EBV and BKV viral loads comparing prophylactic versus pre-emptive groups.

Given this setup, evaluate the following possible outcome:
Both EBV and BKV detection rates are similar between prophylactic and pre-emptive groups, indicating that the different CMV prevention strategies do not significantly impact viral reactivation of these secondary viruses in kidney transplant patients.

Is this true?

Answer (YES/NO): NO